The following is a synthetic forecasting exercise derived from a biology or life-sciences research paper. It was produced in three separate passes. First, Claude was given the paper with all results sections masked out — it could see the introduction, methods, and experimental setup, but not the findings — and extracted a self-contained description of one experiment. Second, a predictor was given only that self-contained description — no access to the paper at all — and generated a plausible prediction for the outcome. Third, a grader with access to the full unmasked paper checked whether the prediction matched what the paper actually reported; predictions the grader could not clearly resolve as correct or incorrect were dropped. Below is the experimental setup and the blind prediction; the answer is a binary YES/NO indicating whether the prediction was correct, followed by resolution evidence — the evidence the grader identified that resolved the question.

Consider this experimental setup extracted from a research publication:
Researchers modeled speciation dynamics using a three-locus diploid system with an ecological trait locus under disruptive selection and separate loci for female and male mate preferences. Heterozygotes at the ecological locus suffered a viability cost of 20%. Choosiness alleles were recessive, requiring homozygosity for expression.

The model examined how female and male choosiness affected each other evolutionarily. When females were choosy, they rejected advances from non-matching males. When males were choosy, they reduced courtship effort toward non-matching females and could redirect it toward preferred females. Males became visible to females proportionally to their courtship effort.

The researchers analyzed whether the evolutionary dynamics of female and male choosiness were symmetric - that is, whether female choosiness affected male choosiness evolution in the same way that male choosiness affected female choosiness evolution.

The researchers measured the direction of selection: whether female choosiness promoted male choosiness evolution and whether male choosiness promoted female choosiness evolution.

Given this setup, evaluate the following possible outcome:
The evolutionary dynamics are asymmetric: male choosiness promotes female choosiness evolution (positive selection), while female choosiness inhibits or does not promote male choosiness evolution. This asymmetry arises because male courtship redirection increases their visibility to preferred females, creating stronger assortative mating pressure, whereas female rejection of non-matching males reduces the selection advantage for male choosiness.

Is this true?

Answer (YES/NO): NO